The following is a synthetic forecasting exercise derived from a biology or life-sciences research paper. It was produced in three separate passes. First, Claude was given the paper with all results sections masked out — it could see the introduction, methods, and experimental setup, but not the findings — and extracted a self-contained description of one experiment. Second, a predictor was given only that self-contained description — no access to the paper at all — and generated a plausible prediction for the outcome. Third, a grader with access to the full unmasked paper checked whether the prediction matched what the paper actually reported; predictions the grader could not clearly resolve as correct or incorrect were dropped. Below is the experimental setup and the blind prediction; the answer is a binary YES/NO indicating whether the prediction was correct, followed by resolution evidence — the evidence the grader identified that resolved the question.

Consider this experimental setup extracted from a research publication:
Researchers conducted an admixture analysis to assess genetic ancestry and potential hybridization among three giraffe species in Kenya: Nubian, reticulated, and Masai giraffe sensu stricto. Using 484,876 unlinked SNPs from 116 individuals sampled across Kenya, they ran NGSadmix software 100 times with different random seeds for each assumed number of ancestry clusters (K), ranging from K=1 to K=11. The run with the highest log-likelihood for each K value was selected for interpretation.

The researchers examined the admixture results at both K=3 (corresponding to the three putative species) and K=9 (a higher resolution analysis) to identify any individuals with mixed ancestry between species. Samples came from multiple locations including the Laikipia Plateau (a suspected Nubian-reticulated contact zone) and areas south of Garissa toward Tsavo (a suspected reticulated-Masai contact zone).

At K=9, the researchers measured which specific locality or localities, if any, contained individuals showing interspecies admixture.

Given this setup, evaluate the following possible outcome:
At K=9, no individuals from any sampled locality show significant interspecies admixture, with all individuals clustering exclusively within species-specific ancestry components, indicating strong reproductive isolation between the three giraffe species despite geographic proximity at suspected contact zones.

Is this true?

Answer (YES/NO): NO